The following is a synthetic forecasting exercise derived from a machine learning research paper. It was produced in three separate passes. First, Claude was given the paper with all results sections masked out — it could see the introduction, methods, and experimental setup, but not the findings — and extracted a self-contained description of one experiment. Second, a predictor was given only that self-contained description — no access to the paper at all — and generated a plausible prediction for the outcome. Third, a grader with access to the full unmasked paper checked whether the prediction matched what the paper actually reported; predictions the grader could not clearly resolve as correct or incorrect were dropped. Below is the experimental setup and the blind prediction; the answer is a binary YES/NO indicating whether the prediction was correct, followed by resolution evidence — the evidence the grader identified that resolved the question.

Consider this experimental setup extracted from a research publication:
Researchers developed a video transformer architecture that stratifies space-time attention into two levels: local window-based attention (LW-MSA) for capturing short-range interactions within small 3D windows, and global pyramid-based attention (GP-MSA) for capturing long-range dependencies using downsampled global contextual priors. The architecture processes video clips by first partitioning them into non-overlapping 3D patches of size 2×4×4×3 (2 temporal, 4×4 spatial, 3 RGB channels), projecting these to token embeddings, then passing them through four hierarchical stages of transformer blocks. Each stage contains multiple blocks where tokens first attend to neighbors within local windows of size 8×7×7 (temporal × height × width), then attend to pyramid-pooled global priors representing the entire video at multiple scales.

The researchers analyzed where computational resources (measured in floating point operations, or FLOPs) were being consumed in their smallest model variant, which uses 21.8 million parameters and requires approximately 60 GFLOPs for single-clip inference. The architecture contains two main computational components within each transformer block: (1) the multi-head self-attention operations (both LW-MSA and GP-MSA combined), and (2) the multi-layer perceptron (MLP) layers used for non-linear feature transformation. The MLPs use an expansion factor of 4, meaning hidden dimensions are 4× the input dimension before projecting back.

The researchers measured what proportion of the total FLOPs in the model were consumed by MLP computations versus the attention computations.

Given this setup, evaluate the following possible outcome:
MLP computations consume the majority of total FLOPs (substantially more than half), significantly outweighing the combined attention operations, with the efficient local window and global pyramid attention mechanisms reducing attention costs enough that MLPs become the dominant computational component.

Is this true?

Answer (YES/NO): NO